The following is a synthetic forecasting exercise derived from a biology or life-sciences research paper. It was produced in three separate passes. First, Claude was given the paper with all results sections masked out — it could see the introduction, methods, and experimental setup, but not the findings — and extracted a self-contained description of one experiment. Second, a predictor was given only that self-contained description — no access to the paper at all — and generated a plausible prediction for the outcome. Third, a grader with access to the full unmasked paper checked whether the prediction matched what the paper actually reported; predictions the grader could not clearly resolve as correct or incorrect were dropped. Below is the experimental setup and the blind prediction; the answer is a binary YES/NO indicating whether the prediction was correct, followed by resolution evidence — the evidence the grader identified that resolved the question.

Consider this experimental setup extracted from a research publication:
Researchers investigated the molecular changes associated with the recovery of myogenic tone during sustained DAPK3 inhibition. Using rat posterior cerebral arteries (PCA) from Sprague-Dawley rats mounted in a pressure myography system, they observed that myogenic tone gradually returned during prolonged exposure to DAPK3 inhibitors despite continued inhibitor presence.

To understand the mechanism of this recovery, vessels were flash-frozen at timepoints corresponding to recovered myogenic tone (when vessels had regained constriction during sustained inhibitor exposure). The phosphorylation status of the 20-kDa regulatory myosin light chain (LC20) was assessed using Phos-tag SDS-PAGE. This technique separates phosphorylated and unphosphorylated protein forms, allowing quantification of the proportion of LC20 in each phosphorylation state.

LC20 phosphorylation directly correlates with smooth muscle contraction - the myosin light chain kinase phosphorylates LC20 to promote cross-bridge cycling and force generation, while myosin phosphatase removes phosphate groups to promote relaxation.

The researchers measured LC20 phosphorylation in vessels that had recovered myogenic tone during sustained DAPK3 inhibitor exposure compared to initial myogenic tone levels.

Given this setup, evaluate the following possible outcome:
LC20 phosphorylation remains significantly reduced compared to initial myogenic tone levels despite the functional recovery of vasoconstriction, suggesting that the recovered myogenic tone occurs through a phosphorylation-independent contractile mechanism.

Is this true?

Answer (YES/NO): NO